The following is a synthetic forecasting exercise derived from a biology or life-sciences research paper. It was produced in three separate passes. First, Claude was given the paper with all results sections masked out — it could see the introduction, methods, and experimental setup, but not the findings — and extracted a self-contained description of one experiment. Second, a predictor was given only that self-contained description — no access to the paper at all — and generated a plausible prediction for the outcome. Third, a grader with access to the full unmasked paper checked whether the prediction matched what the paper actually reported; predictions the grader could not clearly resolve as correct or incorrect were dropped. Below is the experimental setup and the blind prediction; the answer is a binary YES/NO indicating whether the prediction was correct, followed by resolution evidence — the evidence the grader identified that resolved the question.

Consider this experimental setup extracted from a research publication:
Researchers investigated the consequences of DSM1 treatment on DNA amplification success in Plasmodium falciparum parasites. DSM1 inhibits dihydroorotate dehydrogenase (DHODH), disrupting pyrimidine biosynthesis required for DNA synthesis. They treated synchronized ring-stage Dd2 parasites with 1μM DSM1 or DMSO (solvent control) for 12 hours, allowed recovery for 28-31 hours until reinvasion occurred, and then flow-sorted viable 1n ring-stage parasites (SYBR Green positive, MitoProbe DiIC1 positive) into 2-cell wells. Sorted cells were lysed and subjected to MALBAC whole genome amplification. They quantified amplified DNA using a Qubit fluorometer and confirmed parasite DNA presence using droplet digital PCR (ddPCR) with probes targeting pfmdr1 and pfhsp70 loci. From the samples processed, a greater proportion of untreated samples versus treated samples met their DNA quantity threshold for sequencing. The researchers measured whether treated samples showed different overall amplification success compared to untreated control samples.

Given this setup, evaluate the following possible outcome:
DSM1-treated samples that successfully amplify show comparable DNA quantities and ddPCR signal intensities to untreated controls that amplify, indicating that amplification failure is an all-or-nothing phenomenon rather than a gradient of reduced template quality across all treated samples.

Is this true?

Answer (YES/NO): NO